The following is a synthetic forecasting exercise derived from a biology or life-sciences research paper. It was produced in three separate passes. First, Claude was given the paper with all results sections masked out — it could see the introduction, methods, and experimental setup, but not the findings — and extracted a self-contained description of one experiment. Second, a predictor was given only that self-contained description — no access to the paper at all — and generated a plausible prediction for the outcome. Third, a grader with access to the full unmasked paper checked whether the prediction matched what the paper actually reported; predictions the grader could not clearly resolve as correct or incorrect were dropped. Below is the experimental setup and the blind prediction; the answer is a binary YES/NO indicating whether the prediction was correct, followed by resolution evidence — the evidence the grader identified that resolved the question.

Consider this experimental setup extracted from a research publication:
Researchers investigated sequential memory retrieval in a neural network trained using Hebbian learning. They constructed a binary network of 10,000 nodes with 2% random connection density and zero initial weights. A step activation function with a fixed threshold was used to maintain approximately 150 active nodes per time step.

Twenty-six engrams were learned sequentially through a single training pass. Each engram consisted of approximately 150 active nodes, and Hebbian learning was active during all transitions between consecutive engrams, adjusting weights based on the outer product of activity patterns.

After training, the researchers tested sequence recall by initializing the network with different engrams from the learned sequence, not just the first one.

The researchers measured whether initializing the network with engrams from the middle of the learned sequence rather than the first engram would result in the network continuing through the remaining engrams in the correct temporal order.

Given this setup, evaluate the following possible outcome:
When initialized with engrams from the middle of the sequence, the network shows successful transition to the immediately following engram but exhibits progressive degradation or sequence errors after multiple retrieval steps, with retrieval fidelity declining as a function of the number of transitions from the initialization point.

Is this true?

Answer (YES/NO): NO